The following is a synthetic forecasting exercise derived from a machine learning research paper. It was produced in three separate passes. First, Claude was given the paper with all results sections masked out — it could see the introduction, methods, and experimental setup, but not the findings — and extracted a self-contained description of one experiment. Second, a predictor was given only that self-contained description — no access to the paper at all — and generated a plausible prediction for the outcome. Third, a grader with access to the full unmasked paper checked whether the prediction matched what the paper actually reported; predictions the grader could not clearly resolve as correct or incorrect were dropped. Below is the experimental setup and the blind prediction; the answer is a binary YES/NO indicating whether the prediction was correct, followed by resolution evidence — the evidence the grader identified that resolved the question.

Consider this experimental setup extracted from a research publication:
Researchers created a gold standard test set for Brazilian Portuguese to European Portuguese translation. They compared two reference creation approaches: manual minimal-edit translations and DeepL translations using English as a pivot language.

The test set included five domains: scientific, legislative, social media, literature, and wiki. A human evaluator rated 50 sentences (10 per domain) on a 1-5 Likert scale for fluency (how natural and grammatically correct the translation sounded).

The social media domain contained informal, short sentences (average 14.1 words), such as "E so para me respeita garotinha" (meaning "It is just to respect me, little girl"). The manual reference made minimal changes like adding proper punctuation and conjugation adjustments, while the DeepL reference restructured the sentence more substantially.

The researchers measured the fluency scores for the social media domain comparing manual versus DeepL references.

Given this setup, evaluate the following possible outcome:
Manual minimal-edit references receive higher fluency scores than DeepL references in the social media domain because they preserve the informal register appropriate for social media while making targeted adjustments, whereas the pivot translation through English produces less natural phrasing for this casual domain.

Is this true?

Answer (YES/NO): NO